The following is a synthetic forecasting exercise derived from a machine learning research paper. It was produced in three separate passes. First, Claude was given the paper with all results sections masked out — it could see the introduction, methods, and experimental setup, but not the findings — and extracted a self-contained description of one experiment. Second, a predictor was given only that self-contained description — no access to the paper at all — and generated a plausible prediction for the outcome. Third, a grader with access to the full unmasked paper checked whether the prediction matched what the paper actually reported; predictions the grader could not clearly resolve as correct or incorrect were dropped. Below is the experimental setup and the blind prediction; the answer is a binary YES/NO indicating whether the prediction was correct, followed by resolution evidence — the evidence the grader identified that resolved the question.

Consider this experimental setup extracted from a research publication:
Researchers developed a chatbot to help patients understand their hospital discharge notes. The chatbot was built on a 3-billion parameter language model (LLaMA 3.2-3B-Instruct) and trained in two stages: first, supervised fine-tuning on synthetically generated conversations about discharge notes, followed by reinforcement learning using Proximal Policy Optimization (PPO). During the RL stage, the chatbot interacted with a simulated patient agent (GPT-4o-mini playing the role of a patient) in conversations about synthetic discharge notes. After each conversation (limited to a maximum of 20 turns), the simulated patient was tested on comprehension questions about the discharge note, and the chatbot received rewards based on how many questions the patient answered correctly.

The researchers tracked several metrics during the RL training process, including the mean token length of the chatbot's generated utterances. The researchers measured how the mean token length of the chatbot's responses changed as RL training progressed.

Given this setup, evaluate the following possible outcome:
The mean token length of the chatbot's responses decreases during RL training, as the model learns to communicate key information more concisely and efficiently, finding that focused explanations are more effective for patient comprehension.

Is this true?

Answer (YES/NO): YES